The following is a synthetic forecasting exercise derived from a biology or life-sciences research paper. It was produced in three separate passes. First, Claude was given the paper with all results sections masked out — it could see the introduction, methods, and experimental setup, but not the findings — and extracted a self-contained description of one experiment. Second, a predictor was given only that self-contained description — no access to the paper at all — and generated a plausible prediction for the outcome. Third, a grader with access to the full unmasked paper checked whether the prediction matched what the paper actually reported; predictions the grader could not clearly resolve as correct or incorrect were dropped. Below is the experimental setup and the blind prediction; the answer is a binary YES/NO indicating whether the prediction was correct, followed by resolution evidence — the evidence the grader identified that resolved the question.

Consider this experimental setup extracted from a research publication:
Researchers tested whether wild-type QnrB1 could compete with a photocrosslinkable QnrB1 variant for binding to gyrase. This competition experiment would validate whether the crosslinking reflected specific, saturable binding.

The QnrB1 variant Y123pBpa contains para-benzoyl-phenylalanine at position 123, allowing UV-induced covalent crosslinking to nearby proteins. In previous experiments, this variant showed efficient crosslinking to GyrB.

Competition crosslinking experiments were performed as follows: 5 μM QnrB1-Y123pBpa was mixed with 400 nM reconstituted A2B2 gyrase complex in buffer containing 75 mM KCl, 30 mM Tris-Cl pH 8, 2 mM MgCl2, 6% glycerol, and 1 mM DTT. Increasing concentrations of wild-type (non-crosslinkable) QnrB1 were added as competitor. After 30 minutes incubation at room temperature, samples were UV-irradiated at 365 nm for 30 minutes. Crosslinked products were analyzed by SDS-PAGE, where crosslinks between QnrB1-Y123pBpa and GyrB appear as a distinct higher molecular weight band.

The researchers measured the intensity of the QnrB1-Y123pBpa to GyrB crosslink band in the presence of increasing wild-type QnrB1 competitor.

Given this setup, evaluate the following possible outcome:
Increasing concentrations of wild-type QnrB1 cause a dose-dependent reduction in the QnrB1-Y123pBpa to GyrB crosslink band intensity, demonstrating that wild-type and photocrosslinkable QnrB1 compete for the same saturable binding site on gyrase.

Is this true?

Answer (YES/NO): YES